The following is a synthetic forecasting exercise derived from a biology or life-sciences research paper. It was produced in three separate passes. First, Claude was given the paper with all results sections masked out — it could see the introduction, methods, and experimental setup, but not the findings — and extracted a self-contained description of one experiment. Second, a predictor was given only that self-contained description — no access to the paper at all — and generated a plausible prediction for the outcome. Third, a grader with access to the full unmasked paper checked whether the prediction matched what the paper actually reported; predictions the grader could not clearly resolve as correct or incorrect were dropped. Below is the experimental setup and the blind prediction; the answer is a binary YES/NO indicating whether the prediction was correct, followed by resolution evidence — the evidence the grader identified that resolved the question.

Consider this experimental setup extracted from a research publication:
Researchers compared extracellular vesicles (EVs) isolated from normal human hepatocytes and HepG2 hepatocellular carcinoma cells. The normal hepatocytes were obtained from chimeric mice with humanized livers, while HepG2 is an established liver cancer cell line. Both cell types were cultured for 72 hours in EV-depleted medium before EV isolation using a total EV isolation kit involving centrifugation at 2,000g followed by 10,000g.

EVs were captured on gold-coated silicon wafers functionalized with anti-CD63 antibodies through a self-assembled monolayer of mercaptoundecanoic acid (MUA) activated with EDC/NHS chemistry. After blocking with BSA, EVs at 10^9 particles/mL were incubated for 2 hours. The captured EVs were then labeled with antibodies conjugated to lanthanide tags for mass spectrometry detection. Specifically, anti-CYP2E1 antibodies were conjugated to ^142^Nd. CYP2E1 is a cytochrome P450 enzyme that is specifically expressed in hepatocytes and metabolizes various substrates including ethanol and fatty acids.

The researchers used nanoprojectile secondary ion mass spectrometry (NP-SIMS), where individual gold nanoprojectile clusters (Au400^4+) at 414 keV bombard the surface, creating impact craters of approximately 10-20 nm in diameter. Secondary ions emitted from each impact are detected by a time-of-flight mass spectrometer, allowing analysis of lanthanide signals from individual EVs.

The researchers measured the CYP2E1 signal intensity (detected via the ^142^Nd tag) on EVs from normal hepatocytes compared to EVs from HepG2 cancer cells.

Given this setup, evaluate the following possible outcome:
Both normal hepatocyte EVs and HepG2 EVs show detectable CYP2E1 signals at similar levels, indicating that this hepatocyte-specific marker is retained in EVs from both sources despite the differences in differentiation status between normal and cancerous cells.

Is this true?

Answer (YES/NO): NO